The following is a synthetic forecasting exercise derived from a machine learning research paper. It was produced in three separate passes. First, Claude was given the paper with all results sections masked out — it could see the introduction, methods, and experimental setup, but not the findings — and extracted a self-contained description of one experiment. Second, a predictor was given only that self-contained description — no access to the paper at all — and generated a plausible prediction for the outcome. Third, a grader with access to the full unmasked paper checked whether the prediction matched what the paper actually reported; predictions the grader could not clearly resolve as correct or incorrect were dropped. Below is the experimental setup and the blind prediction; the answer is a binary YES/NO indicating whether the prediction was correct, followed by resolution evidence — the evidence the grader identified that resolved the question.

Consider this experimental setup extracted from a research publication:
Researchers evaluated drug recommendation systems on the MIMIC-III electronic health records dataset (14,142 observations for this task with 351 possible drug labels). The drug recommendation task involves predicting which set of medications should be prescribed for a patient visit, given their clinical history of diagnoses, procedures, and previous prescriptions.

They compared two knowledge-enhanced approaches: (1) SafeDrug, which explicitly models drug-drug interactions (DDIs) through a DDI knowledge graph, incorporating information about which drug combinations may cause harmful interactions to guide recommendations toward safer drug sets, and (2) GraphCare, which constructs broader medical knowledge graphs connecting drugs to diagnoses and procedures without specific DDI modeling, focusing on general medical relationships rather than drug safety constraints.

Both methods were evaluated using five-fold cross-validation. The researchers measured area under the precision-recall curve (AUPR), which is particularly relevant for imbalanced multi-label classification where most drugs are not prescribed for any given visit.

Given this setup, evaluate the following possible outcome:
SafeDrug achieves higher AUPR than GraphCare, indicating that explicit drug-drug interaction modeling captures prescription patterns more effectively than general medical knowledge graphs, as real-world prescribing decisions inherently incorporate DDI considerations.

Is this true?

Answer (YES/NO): NO